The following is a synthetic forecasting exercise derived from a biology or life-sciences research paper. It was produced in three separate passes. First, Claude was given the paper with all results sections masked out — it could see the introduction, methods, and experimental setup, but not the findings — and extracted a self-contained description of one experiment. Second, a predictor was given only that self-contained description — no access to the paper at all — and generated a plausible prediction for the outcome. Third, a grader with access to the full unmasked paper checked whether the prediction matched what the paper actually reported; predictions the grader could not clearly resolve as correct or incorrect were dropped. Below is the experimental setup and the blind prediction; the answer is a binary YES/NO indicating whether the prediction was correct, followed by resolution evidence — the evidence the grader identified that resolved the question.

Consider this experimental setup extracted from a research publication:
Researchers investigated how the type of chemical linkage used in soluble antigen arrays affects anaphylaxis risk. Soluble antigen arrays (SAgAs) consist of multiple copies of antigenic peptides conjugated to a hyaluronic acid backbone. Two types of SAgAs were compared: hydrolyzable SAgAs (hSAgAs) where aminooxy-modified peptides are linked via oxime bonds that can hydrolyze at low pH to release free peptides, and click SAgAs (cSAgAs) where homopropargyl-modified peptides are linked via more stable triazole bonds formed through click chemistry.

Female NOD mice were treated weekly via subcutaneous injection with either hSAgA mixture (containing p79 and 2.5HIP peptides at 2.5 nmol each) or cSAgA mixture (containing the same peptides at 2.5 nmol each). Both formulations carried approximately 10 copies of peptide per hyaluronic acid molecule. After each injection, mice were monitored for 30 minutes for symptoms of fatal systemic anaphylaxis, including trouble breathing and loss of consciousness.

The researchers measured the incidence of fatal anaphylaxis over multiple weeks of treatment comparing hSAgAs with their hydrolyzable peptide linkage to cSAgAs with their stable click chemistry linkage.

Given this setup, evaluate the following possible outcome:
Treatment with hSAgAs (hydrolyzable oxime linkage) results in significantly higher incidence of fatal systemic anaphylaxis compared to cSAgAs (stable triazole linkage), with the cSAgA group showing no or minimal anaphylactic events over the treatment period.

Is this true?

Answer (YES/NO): YES